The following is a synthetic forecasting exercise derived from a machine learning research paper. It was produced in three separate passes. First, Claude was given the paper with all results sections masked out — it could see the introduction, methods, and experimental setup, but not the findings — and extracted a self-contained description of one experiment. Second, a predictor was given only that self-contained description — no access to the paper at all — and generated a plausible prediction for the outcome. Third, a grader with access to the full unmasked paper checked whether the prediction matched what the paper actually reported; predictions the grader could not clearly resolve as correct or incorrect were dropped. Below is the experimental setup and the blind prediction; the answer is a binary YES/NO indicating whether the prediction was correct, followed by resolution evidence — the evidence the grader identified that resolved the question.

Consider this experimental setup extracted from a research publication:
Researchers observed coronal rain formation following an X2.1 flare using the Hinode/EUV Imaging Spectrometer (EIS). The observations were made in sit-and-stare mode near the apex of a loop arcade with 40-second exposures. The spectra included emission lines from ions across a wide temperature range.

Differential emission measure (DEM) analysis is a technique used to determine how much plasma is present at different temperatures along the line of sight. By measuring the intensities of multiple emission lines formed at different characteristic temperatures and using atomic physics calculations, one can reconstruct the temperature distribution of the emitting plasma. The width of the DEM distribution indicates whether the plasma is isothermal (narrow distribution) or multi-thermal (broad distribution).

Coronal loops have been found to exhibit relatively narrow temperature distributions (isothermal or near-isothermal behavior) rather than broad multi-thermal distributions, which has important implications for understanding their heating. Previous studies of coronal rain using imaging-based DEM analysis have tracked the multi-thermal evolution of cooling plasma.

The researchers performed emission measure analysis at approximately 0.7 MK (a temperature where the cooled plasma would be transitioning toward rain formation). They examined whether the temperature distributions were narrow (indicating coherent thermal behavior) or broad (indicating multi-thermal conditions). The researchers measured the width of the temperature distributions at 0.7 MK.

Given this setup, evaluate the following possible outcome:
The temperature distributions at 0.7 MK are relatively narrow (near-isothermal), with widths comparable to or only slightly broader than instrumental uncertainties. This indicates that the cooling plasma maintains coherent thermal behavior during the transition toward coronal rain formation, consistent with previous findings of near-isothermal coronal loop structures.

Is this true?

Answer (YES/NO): YES